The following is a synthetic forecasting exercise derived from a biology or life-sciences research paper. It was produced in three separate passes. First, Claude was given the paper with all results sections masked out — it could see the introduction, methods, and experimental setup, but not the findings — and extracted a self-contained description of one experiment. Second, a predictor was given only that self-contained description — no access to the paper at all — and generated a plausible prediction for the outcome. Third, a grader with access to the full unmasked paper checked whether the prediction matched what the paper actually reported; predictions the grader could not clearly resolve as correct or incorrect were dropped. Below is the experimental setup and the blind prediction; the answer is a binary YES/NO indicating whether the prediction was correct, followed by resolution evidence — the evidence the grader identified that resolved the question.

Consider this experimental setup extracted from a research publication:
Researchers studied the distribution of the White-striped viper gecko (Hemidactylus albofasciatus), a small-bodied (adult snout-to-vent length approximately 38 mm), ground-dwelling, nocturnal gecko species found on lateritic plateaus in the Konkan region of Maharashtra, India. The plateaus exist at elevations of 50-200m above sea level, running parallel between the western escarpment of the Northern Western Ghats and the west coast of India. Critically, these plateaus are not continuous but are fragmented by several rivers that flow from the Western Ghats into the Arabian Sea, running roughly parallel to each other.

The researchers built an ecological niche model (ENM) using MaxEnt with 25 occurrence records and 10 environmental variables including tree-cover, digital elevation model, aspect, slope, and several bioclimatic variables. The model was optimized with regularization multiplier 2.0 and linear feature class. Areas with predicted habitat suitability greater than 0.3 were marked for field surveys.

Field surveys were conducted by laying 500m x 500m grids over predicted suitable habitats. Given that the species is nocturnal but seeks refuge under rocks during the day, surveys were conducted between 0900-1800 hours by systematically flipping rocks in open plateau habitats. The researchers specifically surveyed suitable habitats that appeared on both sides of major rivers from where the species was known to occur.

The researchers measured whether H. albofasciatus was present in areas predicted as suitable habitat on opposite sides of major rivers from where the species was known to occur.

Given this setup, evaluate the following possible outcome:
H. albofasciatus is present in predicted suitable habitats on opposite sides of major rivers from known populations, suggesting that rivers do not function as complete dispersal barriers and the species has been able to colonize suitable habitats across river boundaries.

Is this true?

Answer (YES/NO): NO